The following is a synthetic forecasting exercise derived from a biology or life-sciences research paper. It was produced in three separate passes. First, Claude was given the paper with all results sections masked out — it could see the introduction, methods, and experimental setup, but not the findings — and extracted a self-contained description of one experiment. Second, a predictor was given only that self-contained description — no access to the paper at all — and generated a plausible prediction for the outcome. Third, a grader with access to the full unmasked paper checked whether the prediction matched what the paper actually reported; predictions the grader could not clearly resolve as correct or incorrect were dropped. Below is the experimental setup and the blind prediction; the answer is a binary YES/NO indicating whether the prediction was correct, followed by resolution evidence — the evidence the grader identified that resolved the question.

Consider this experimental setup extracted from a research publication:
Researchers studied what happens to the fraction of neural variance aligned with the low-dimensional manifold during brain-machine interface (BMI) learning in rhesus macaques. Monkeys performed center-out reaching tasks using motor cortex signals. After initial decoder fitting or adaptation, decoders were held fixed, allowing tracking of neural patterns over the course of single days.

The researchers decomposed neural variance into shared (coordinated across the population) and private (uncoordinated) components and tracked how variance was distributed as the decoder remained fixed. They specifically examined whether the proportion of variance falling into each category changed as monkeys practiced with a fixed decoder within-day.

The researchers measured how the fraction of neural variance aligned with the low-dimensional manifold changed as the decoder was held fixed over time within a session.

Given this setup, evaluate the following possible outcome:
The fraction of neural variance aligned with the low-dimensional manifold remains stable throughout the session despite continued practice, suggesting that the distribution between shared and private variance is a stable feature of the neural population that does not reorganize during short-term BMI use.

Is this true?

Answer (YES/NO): YES